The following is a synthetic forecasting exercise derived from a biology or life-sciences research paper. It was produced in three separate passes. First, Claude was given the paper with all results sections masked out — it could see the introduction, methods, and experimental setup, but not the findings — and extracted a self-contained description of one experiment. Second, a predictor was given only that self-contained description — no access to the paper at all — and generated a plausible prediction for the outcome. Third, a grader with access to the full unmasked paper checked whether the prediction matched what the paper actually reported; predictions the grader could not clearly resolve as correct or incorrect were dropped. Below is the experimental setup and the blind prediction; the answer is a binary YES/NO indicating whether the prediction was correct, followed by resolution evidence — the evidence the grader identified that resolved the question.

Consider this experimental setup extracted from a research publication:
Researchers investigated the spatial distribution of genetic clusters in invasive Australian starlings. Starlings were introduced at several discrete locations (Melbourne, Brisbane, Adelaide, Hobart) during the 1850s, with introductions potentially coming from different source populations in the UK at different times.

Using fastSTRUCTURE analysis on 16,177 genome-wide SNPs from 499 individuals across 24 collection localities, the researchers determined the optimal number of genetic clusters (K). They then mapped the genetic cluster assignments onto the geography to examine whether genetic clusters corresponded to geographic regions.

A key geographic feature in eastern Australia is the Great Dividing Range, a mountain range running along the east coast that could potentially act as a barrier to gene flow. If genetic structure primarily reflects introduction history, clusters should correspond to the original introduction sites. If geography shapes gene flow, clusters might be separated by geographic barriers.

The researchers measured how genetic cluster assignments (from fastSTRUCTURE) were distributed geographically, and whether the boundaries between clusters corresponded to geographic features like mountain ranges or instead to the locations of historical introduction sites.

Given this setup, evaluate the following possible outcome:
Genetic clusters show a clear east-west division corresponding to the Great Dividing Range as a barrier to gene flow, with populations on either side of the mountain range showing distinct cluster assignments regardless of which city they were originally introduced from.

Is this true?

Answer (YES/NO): NO